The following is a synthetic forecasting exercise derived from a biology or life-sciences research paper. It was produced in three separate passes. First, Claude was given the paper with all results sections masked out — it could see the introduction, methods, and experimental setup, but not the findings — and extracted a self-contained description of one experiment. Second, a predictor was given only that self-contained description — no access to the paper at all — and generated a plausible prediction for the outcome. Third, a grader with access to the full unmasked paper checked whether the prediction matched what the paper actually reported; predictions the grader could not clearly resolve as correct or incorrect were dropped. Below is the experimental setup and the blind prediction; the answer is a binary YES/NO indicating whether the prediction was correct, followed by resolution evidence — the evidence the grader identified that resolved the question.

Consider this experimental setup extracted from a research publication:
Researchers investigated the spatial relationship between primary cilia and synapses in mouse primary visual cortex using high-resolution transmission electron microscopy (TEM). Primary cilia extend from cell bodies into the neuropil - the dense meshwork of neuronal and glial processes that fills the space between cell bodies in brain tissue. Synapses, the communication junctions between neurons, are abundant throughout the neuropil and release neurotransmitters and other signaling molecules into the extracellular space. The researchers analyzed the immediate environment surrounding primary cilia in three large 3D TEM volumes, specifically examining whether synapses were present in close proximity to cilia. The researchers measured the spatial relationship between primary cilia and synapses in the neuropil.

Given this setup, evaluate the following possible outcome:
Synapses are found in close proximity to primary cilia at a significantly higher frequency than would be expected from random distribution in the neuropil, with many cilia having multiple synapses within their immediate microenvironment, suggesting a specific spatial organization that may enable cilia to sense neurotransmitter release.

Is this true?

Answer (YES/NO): NO